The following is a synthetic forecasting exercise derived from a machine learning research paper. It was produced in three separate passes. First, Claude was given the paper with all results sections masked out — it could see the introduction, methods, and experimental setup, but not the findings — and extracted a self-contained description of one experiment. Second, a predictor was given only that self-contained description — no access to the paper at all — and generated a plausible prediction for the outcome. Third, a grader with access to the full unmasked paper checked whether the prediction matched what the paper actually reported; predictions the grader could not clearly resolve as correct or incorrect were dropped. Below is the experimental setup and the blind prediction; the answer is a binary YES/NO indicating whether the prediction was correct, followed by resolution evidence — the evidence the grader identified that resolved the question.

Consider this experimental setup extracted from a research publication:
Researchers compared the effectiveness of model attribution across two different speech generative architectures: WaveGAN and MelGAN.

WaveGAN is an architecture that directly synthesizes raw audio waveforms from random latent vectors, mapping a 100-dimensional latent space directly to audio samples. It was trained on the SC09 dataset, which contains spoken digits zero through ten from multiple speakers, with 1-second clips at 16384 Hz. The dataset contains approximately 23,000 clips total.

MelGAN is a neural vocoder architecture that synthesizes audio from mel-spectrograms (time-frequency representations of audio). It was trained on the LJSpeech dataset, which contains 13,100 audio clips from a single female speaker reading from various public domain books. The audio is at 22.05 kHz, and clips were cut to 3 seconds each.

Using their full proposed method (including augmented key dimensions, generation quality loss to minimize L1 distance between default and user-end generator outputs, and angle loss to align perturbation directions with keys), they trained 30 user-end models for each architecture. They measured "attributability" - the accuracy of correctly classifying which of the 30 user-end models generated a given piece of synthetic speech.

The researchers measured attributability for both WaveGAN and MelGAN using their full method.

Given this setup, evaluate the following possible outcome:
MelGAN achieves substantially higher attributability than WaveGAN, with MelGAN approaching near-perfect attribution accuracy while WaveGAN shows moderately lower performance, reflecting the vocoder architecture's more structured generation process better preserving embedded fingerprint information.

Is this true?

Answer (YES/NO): NO